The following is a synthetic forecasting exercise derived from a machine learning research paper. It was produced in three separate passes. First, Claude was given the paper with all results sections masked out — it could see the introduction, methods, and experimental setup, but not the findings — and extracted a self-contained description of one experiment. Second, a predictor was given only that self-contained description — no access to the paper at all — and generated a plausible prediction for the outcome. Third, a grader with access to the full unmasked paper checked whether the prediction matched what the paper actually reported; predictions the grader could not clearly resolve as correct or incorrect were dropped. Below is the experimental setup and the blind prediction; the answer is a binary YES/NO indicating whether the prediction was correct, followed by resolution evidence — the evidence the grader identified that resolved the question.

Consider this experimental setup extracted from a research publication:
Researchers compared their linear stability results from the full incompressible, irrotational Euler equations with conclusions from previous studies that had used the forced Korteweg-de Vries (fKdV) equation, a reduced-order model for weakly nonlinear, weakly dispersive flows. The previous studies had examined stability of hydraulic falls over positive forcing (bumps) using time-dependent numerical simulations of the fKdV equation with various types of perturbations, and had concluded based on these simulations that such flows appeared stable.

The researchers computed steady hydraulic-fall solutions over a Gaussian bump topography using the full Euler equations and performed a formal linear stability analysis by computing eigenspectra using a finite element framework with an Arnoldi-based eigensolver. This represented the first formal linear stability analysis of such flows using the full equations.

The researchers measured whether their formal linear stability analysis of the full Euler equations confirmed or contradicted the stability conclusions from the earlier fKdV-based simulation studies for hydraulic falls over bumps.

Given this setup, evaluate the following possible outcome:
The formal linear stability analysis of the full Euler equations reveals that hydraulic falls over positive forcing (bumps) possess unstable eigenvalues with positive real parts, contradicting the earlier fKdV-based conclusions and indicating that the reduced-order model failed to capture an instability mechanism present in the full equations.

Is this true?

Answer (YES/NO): NO